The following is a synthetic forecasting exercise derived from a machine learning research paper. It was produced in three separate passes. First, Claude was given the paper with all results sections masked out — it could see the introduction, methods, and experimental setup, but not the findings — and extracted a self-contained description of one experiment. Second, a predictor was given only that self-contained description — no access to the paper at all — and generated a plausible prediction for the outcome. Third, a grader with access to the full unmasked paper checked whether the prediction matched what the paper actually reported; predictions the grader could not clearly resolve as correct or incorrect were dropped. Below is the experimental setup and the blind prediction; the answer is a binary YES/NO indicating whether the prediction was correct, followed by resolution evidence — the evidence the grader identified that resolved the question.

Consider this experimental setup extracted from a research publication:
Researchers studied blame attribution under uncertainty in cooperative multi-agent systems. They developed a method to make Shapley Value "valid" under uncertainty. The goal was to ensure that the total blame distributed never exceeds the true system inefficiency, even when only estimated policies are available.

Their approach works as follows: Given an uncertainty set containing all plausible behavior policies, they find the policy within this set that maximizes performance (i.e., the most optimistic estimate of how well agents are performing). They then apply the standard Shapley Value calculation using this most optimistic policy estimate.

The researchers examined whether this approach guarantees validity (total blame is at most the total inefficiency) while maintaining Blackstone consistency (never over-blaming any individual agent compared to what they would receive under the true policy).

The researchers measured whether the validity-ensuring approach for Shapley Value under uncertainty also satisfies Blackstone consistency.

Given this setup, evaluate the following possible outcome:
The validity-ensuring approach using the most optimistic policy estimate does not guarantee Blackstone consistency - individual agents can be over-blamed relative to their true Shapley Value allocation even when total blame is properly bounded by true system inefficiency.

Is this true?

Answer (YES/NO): YES